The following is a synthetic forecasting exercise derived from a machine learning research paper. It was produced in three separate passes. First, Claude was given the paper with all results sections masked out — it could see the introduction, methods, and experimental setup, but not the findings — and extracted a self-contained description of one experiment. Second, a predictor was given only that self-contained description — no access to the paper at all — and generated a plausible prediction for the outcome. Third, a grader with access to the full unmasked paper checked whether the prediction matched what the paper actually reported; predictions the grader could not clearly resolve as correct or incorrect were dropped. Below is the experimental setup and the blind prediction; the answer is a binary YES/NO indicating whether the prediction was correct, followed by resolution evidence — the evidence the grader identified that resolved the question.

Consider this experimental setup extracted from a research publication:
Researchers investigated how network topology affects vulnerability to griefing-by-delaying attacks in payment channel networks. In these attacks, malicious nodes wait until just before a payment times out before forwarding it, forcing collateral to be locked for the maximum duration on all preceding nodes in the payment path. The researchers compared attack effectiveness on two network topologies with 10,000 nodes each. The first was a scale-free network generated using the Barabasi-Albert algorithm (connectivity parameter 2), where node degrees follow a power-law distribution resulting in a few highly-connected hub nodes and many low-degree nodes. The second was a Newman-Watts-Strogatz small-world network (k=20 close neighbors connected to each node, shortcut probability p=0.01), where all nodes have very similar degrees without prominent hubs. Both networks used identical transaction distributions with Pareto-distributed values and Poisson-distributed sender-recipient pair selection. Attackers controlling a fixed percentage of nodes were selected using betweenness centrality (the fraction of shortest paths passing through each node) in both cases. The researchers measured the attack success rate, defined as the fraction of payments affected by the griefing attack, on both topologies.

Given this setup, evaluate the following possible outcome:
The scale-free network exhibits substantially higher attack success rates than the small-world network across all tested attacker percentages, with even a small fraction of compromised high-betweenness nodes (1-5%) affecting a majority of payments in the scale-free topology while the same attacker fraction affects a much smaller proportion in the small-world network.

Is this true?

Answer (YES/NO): YES